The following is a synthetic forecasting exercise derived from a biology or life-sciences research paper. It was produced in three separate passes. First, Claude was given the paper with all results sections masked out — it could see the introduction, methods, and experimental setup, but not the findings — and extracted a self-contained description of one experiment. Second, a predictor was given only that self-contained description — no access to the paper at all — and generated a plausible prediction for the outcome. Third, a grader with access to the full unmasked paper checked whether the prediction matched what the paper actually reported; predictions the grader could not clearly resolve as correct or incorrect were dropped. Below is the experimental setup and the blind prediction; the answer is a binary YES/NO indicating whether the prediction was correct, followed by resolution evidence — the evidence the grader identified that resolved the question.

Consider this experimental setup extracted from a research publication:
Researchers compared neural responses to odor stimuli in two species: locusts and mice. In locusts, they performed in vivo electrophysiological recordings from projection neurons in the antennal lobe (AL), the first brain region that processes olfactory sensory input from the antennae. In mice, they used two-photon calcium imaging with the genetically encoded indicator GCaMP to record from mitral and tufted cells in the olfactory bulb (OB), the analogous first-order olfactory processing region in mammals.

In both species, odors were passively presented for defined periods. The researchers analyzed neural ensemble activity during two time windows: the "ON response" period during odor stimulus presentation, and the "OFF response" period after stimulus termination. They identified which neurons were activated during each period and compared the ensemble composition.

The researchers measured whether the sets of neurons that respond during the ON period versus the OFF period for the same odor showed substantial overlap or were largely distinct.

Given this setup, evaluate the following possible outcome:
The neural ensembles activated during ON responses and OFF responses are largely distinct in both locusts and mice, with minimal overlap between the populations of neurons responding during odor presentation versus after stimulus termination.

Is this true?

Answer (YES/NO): YES